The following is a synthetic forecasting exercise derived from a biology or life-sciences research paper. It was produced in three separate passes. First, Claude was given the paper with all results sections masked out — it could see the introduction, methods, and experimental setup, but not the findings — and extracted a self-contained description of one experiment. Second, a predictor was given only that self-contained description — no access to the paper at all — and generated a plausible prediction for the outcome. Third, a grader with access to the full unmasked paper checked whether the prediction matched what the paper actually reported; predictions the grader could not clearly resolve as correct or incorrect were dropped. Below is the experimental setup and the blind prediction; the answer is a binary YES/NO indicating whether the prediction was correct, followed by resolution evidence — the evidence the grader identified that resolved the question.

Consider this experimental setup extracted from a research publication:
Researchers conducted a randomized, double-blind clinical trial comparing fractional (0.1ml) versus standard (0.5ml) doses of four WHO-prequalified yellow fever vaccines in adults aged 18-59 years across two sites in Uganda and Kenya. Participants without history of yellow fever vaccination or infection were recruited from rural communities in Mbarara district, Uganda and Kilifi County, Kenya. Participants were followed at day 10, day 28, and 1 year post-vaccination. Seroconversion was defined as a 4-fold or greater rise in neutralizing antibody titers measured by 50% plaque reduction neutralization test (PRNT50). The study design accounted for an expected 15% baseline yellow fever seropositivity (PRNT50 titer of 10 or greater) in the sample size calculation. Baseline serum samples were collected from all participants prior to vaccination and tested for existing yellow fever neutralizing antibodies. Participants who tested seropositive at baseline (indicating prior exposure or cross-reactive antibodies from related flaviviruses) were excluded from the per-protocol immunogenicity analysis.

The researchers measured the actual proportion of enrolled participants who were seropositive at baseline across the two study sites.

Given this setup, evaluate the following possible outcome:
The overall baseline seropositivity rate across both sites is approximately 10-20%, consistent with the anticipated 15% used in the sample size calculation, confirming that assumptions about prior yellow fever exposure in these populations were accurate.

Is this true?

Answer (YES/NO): NO